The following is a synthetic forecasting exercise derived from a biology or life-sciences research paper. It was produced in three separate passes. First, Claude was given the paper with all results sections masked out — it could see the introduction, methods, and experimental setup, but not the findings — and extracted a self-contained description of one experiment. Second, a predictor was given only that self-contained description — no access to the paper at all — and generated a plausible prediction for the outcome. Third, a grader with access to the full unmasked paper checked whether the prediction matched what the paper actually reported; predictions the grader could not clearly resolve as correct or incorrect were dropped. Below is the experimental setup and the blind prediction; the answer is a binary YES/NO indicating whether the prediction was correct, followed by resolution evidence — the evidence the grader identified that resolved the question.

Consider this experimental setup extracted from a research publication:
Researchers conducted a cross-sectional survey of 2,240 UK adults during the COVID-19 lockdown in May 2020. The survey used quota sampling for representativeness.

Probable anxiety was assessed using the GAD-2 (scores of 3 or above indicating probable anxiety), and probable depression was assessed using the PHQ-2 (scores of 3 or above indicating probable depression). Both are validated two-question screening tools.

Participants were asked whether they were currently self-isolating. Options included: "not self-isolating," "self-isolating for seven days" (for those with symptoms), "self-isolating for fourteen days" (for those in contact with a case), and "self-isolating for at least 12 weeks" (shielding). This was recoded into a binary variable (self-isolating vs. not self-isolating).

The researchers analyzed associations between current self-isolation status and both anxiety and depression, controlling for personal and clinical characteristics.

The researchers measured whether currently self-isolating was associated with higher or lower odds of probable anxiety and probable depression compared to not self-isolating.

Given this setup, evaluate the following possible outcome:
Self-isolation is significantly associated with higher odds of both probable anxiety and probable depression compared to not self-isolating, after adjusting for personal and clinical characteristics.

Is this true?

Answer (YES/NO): NO